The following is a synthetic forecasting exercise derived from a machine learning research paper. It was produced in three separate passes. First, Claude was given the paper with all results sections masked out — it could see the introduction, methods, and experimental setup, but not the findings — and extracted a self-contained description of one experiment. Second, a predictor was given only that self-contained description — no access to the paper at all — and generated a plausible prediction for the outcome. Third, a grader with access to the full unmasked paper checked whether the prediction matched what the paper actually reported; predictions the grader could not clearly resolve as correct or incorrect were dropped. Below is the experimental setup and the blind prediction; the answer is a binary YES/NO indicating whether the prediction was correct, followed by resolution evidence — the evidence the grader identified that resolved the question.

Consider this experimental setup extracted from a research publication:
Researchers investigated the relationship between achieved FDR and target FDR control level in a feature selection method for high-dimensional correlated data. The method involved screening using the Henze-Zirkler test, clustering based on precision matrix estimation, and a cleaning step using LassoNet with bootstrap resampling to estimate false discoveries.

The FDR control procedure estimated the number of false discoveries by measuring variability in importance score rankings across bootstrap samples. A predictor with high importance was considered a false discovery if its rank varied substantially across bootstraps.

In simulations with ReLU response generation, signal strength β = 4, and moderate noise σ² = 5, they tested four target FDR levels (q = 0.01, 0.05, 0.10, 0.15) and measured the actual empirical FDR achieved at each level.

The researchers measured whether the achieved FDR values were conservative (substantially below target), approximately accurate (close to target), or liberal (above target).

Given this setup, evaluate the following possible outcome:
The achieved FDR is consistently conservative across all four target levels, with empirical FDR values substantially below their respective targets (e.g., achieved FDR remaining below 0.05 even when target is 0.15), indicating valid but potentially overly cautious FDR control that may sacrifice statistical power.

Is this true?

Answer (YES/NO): NO